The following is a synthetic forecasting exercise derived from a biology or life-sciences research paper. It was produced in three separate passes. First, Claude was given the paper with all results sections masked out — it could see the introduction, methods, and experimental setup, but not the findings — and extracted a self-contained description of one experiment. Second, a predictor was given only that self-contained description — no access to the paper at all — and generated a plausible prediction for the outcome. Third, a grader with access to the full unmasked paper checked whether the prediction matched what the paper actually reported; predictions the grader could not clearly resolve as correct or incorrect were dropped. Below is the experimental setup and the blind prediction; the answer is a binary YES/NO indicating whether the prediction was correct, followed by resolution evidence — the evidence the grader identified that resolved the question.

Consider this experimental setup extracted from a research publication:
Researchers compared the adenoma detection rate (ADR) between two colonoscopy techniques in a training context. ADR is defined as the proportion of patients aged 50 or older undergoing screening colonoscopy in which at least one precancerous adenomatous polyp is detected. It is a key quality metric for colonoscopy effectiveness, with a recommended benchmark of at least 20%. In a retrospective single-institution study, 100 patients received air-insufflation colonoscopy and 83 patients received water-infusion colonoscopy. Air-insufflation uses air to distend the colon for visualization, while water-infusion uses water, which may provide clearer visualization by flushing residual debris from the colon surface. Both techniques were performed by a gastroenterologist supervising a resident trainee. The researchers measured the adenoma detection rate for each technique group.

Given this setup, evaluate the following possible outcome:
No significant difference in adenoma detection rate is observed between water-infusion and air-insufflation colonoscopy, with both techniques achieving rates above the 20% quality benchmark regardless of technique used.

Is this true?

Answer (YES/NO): YES